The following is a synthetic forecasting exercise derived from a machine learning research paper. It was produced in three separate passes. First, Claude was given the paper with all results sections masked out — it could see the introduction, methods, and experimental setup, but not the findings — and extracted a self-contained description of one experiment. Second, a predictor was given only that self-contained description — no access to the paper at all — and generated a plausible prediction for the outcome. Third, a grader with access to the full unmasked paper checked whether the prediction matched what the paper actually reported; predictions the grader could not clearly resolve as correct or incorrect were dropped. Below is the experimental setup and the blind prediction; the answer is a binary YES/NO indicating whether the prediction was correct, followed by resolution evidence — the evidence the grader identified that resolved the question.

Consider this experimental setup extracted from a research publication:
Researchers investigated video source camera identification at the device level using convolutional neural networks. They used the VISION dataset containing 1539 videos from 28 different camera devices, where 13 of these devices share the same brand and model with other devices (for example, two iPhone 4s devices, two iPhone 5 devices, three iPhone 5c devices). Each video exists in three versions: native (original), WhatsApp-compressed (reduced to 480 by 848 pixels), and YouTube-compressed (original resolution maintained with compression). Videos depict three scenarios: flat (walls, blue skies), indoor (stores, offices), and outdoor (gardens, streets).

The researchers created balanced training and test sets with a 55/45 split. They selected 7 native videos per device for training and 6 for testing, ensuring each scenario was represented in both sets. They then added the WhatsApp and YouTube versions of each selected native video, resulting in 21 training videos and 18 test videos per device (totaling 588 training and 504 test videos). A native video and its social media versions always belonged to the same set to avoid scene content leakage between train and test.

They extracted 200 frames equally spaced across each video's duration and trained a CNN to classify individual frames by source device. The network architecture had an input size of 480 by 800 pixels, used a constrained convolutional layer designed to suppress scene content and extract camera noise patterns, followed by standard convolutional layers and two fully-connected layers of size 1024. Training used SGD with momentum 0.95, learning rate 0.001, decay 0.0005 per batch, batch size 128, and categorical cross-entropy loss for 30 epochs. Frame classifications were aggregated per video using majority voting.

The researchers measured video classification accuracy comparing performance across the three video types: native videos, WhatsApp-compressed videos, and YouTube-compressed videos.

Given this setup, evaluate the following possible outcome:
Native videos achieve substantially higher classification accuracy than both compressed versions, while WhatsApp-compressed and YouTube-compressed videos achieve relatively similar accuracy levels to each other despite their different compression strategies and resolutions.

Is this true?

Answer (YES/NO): NO